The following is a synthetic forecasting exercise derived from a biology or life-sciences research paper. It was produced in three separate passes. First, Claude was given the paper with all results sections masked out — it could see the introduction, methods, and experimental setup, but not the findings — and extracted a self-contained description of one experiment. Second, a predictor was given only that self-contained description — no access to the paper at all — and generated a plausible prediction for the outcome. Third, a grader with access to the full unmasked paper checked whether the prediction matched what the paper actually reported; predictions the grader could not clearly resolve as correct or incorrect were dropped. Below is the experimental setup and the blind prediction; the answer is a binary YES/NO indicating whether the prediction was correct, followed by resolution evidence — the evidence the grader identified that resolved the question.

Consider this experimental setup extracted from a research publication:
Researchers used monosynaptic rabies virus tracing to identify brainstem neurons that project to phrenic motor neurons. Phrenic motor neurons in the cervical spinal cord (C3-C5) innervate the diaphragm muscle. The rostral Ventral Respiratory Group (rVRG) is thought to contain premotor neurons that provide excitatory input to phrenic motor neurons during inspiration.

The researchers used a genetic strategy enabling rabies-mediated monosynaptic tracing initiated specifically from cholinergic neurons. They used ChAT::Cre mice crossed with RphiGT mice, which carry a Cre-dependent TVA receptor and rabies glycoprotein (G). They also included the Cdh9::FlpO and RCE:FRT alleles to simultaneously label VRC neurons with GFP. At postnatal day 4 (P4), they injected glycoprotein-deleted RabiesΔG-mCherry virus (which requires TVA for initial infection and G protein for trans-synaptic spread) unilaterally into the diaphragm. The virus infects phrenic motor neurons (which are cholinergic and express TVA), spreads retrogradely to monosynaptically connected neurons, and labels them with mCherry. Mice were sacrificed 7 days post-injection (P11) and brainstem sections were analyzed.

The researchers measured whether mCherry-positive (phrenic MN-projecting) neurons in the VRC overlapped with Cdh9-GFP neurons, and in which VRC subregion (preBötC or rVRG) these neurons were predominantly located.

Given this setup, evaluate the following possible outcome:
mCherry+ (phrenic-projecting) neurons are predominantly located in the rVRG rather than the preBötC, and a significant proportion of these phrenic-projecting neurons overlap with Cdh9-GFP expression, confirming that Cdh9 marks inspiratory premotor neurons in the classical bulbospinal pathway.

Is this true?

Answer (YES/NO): YES